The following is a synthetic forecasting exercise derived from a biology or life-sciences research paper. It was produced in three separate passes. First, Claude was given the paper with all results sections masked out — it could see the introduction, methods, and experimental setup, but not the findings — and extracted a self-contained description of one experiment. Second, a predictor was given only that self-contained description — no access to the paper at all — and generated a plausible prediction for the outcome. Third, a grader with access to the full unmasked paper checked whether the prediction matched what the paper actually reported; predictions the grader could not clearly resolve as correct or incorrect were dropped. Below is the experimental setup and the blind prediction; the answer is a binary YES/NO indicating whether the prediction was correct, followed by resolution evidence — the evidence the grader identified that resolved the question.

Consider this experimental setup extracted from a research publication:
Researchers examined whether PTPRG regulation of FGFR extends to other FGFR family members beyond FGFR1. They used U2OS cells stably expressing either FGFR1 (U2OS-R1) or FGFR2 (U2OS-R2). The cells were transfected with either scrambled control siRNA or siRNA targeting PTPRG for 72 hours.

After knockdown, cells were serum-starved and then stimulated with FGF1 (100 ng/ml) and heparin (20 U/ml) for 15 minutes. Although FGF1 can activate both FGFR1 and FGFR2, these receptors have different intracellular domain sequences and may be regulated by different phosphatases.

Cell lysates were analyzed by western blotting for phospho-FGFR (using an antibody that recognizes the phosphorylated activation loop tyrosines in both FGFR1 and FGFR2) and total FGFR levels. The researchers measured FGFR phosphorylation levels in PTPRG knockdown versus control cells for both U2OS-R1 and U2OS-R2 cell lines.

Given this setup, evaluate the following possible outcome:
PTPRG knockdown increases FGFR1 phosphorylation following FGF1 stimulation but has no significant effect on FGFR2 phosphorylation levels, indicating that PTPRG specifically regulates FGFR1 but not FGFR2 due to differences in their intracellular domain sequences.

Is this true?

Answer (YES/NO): NO